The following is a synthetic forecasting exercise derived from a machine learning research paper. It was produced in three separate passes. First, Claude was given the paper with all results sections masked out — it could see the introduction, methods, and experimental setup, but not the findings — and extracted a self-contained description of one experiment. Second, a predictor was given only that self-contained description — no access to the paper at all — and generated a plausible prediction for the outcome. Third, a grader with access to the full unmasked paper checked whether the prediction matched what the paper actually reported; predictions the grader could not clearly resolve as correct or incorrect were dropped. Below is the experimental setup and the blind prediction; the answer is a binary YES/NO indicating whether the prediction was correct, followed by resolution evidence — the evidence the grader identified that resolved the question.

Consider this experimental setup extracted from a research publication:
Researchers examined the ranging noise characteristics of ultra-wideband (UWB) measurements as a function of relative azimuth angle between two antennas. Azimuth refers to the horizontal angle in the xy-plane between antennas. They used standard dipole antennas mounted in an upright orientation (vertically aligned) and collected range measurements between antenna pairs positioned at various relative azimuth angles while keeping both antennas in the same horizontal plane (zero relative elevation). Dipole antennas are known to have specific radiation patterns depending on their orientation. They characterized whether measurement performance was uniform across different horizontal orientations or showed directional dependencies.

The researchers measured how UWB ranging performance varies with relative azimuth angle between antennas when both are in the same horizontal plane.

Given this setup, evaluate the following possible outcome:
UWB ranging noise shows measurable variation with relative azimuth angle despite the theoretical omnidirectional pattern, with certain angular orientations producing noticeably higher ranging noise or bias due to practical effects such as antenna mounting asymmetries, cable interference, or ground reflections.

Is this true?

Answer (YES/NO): NO